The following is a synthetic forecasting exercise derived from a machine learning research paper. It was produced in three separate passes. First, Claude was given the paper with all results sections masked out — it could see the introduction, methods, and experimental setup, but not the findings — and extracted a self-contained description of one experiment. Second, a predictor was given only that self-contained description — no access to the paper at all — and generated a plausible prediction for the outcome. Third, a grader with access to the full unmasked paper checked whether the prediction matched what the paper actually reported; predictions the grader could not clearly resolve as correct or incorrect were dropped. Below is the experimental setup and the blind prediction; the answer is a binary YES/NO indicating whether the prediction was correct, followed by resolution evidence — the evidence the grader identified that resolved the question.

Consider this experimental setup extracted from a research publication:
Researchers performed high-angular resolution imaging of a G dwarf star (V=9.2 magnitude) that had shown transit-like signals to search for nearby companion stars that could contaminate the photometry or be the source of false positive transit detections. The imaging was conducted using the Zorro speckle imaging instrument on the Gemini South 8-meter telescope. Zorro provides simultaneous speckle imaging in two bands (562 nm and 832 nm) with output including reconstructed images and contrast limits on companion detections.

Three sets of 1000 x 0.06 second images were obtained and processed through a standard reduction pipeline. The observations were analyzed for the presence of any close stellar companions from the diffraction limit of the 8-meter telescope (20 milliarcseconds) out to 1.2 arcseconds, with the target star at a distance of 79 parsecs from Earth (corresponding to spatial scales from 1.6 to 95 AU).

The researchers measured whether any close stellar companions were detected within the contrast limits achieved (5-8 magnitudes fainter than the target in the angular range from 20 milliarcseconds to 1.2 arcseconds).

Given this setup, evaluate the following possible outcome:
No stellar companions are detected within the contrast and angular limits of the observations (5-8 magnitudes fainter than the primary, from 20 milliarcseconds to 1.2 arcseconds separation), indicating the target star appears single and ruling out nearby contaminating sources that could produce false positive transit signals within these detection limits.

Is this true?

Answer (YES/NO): YES